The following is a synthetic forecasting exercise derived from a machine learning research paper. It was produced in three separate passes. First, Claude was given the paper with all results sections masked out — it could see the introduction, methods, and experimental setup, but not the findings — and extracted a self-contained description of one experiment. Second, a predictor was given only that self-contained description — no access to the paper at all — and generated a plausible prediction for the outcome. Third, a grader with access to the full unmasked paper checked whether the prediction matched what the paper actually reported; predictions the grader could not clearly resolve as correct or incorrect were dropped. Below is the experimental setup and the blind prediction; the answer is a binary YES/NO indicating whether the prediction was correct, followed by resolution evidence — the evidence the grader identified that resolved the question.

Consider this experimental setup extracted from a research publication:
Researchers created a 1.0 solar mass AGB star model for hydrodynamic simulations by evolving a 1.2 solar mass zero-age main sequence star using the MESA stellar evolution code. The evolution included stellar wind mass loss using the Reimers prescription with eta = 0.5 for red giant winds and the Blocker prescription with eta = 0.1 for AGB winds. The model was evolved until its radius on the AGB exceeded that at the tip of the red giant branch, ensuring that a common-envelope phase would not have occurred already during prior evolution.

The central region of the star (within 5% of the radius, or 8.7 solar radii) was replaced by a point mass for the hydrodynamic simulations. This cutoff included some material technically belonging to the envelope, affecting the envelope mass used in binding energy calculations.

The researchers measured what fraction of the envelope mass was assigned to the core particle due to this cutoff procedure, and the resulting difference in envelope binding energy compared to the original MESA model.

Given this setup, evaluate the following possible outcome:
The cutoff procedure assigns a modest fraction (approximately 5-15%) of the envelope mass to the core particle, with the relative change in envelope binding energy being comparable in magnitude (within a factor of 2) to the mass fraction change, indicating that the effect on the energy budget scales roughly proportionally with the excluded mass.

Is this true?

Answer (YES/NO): NO